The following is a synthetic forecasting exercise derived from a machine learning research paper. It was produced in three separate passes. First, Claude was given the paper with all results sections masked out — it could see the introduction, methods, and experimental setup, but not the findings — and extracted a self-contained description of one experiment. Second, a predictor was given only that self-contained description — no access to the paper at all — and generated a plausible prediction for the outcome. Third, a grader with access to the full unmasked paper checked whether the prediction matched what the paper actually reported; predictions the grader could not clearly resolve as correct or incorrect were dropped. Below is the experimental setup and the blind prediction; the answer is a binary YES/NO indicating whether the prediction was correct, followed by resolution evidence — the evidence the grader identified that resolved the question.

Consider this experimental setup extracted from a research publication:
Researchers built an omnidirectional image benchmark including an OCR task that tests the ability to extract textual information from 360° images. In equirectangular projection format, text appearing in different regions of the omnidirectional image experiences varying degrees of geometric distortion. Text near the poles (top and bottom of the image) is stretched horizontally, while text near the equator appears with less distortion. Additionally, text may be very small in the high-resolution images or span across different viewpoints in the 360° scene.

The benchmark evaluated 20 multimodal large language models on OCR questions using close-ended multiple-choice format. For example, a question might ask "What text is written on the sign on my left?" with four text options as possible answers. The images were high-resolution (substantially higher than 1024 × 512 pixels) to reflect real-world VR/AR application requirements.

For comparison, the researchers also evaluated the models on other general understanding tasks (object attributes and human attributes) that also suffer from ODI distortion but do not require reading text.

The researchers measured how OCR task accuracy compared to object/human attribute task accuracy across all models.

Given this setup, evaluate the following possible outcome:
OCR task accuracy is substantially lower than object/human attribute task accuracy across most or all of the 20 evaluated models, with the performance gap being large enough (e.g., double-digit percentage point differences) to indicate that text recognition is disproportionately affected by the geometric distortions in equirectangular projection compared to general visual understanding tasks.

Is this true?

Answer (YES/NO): NO